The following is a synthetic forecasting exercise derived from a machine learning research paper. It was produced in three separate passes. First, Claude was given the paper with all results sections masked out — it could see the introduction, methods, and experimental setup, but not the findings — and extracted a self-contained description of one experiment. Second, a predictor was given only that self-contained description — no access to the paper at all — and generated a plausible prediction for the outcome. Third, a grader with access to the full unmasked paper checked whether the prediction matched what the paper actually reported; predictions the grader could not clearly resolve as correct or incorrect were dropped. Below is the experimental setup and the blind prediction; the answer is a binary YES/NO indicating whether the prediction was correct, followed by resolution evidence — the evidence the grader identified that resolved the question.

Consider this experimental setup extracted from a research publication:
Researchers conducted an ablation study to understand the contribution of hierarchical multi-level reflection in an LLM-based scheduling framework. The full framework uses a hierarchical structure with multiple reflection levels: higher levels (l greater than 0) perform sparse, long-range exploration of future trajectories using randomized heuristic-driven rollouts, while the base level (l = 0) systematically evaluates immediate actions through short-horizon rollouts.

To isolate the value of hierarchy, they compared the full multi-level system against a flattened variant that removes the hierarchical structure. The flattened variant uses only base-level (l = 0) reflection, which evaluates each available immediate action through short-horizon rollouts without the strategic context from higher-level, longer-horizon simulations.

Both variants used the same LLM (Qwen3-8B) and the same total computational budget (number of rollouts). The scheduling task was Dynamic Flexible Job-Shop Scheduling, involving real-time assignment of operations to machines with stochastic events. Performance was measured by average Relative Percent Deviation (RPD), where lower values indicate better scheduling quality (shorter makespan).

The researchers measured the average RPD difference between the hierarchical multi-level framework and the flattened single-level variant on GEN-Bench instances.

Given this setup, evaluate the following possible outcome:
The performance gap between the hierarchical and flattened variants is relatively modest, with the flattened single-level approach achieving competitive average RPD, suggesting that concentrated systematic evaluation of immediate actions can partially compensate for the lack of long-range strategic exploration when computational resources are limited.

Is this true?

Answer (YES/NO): NO